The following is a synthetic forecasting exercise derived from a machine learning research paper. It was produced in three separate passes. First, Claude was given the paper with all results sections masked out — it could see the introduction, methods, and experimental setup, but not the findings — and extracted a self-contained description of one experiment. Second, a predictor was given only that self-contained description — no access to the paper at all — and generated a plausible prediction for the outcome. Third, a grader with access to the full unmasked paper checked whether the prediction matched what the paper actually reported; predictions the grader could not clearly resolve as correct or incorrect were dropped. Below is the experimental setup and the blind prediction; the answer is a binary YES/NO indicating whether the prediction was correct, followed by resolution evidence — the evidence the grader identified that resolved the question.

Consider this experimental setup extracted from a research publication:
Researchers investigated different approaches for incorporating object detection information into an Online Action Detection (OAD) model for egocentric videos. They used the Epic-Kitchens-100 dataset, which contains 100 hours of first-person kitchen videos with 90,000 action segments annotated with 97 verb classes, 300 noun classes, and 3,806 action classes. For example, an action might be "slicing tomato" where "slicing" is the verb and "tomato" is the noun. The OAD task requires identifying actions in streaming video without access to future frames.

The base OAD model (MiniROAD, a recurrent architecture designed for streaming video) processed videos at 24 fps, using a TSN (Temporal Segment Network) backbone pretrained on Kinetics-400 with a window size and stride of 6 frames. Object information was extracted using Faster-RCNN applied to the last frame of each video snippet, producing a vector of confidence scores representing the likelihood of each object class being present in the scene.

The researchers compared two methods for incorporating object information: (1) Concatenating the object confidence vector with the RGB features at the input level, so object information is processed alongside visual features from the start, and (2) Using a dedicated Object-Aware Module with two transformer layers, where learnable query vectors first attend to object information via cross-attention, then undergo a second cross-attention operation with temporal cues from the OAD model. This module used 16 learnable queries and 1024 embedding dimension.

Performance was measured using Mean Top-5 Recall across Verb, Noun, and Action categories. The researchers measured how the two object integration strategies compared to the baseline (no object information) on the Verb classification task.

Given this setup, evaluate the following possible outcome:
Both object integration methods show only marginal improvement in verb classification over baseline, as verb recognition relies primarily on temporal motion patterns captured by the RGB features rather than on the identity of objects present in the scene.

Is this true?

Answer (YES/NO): NO